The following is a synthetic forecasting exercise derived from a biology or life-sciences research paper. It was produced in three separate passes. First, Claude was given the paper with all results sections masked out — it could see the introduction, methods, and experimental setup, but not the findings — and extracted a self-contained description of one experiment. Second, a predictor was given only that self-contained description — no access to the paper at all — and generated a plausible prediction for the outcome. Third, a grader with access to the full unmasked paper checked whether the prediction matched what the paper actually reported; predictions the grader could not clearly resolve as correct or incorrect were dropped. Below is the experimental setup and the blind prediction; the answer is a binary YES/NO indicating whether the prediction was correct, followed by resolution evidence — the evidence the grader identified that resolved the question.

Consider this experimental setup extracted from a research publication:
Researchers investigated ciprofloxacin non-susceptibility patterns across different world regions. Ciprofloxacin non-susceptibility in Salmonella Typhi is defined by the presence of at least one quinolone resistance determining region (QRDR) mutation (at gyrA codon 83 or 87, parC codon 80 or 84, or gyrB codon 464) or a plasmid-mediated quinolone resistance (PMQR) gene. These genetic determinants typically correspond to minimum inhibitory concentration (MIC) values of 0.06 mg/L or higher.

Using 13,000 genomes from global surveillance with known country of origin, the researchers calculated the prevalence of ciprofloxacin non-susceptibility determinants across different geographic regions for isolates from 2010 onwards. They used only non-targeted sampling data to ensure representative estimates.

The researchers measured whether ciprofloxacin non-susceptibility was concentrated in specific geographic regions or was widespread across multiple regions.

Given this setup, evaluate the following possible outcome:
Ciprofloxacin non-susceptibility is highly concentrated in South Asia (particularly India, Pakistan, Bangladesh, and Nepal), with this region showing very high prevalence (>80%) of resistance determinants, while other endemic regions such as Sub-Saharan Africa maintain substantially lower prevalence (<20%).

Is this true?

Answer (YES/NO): NO